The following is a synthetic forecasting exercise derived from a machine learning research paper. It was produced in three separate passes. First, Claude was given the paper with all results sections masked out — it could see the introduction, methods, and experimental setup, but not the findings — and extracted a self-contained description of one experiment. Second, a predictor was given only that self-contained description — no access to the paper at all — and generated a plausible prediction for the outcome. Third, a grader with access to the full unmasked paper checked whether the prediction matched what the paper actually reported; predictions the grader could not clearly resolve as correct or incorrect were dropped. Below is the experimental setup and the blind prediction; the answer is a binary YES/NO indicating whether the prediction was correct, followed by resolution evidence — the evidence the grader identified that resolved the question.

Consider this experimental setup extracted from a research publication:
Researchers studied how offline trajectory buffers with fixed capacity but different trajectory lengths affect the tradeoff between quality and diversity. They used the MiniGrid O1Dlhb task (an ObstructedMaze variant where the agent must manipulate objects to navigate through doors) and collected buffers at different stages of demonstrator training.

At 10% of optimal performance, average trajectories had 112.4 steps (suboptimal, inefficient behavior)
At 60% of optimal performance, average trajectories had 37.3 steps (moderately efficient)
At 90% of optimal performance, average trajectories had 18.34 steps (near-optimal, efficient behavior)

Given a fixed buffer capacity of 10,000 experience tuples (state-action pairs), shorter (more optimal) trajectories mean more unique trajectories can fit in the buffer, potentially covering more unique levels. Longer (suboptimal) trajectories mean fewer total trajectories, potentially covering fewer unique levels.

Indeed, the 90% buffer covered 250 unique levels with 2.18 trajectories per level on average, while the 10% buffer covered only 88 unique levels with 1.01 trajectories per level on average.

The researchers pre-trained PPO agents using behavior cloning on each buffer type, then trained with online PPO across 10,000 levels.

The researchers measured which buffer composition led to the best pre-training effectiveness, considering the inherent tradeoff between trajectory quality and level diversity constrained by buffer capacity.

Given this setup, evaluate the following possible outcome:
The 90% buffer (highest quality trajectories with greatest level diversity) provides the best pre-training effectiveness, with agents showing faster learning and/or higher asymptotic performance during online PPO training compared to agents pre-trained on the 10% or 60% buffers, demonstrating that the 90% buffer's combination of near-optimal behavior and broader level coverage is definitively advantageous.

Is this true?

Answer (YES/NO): NO